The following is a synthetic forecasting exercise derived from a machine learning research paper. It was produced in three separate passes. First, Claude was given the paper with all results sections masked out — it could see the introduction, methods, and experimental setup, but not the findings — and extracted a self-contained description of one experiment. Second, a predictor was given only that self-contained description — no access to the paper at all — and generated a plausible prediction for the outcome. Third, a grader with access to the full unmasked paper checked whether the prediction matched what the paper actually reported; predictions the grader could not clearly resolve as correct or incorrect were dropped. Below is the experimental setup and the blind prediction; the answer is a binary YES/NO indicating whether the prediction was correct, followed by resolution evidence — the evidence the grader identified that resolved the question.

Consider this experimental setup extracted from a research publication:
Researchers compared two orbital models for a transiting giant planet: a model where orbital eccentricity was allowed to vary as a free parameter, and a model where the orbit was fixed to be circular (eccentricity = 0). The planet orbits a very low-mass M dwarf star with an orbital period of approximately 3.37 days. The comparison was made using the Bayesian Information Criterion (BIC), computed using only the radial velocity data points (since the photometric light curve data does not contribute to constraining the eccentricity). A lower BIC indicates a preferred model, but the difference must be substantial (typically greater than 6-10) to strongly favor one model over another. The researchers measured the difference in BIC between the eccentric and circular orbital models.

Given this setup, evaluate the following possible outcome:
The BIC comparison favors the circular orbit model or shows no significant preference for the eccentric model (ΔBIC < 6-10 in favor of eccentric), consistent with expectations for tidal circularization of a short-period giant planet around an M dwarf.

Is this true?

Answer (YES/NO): YES